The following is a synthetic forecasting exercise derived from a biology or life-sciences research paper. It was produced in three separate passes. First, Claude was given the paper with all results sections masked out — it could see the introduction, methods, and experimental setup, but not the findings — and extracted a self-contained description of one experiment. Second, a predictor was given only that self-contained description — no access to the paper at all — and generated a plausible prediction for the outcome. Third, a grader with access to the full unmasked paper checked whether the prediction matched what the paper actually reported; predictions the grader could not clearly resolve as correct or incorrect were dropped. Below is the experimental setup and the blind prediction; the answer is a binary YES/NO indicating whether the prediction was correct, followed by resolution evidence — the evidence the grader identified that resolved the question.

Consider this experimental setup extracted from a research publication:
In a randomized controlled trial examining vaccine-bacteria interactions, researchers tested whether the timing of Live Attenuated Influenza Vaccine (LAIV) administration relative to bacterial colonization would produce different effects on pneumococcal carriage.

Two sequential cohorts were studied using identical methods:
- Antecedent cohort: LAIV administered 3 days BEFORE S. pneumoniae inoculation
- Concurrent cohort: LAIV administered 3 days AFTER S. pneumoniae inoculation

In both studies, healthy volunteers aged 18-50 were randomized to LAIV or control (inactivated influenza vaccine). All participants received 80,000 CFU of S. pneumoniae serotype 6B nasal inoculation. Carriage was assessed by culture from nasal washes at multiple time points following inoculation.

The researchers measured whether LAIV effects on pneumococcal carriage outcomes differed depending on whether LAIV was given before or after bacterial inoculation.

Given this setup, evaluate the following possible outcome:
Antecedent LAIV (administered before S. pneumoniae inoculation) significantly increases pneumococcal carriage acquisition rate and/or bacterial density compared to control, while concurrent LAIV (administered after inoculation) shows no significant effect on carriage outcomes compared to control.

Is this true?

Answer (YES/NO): NO